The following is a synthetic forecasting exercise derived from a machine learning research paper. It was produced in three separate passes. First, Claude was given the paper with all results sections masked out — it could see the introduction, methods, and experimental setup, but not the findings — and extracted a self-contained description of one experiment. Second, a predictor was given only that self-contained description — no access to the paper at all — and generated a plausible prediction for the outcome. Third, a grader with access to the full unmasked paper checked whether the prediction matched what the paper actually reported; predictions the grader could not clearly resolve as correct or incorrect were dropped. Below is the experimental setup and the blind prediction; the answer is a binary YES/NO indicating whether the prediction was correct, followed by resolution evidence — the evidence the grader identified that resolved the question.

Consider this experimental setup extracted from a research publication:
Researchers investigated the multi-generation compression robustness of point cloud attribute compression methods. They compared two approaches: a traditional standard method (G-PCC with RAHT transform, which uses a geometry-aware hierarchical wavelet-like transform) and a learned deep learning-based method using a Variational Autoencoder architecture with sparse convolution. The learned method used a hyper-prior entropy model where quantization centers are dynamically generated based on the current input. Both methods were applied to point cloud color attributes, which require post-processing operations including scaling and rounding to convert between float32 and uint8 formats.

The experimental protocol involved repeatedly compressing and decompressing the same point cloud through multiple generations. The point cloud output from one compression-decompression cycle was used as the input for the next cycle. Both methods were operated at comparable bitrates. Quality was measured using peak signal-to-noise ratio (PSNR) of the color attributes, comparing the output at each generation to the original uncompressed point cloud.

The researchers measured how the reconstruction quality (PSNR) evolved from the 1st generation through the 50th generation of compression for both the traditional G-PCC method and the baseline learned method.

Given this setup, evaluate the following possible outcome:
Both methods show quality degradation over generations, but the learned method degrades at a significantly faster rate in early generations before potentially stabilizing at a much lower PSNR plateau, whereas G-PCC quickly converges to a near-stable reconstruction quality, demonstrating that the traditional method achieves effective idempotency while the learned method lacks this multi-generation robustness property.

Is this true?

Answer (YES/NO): NO